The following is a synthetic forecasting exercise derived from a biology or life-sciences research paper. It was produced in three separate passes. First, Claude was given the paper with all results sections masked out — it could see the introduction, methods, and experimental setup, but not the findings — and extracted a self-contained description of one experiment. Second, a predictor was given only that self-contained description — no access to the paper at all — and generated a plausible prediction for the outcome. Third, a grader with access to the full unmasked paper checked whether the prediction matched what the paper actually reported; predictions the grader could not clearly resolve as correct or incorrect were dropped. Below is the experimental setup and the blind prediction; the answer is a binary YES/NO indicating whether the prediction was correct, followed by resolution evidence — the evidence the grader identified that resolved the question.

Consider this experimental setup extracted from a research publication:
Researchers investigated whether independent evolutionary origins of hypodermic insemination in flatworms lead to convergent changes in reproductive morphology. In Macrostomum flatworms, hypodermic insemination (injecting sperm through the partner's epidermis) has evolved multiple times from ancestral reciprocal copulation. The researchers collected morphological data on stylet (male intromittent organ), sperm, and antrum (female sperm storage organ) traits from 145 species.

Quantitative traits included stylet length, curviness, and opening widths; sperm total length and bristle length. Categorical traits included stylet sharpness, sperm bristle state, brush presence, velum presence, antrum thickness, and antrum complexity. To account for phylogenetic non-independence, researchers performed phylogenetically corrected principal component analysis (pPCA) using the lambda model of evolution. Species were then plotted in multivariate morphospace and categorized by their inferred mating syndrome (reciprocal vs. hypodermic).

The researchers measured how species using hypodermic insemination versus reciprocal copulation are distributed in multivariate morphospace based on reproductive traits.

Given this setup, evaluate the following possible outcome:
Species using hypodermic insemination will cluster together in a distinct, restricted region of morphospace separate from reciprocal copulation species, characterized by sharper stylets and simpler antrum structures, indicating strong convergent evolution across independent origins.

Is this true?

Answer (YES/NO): YES